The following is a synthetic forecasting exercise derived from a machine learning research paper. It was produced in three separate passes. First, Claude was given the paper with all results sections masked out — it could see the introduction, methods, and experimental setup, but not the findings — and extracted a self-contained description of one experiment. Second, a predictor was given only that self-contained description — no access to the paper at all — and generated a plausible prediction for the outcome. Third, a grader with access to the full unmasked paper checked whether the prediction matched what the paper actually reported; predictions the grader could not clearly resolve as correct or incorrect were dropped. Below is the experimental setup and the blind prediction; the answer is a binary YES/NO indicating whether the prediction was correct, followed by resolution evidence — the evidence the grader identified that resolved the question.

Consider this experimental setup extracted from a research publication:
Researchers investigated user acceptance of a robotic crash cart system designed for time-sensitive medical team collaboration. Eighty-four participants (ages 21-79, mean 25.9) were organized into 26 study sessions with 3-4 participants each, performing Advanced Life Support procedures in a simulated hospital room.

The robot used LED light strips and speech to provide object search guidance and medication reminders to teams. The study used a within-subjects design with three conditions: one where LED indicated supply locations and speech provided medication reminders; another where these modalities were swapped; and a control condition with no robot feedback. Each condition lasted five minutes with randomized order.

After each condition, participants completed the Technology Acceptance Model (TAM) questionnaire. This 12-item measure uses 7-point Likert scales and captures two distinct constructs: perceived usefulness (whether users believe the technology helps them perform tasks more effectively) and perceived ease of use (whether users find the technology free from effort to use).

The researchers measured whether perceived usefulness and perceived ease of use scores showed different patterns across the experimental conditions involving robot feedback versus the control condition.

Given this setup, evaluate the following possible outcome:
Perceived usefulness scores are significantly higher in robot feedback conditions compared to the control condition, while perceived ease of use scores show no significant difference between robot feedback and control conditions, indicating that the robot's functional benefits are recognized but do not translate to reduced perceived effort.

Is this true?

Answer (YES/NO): NO